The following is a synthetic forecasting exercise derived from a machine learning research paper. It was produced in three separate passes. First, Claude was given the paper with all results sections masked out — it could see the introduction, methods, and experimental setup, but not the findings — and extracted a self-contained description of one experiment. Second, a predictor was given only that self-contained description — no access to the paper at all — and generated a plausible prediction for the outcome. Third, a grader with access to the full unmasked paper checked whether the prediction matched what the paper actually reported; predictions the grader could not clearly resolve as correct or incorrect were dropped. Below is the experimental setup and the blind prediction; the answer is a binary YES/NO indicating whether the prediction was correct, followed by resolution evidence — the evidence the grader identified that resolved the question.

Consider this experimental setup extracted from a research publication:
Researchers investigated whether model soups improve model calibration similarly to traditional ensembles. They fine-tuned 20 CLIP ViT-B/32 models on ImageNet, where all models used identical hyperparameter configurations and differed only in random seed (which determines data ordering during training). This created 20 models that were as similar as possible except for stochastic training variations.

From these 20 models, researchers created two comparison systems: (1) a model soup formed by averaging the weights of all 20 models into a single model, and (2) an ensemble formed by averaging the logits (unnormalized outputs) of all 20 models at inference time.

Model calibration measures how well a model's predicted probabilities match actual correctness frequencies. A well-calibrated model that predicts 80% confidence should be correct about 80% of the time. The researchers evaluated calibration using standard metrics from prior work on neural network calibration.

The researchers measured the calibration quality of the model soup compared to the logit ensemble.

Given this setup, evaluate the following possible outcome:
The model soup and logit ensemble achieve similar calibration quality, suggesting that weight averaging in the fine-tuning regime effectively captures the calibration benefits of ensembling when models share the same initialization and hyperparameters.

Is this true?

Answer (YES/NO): NO